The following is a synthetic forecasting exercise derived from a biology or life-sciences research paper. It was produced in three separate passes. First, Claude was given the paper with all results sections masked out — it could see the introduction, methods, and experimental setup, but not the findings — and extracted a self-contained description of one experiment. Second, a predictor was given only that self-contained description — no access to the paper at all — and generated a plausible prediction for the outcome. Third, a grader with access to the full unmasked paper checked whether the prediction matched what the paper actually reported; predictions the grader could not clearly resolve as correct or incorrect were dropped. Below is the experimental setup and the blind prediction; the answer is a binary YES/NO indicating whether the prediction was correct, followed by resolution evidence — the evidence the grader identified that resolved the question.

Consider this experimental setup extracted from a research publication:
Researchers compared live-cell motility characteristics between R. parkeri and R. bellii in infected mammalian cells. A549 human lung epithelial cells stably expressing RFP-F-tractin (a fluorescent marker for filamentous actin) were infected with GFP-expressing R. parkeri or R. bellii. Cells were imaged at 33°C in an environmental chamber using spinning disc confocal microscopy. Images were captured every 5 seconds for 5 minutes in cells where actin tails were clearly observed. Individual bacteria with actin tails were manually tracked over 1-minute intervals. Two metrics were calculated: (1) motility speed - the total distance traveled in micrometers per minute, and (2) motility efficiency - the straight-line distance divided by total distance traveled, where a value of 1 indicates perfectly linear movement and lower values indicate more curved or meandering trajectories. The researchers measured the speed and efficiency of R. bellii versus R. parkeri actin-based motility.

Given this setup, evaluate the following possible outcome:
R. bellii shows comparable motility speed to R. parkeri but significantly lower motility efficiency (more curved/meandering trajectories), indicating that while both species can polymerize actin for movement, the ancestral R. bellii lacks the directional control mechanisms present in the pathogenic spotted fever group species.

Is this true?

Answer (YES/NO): NO